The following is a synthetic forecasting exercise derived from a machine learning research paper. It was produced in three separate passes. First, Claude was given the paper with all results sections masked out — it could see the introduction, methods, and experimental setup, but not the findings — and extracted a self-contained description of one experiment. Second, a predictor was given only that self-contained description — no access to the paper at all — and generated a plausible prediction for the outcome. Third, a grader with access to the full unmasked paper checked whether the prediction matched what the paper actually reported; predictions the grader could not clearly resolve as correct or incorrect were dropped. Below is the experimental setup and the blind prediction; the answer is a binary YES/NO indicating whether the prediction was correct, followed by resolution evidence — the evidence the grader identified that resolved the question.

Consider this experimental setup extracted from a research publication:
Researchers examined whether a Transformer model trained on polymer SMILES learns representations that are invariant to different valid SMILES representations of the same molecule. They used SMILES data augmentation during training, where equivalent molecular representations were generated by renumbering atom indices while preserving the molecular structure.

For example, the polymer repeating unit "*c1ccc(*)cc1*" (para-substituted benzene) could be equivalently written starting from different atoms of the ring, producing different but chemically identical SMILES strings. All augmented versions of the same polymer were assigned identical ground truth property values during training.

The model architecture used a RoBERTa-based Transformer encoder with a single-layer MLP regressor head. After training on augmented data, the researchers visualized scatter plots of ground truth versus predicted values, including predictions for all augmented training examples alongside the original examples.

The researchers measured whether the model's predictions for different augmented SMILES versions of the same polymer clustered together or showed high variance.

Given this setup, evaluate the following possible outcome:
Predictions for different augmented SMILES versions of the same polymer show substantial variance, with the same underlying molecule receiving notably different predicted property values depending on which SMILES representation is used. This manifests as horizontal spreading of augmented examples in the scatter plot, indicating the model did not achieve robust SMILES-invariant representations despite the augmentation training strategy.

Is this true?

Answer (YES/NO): NO